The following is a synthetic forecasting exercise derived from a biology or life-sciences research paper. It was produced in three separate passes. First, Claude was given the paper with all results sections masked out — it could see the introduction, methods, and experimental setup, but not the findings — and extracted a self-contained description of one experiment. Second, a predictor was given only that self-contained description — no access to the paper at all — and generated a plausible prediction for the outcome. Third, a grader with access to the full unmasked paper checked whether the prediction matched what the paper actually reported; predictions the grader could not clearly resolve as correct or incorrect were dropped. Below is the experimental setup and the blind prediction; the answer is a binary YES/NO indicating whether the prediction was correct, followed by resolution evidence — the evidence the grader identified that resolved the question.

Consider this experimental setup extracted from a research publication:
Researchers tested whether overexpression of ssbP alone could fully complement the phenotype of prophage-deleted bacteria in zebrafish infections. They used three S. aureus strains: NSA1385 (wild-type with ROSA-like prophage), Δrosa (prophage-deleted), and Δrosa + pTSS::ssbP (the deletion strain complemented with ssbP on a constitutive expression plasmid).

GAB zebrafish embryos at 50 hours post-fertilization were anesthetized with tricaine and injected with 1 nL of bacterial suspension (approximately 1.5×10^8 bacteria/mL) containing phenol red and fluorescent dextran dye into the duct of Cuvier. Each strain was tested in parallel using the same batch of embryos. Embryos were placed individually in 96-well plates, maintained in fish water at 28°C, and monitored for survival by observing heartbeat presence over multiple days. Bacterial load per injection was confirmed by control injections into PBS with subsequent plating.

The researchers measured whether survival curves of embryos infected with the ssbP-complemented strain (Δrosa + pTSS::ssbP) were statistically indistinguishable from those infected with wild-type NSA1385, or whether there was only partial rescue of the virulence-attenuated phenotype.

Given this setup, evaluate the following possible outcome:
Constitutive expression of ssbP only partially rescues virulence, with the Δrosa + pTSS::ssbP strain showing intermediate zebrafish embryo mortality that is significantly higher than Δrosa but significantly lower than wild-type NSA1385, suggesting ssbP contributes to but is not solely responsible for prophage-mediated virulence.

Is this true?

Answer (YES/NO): NO